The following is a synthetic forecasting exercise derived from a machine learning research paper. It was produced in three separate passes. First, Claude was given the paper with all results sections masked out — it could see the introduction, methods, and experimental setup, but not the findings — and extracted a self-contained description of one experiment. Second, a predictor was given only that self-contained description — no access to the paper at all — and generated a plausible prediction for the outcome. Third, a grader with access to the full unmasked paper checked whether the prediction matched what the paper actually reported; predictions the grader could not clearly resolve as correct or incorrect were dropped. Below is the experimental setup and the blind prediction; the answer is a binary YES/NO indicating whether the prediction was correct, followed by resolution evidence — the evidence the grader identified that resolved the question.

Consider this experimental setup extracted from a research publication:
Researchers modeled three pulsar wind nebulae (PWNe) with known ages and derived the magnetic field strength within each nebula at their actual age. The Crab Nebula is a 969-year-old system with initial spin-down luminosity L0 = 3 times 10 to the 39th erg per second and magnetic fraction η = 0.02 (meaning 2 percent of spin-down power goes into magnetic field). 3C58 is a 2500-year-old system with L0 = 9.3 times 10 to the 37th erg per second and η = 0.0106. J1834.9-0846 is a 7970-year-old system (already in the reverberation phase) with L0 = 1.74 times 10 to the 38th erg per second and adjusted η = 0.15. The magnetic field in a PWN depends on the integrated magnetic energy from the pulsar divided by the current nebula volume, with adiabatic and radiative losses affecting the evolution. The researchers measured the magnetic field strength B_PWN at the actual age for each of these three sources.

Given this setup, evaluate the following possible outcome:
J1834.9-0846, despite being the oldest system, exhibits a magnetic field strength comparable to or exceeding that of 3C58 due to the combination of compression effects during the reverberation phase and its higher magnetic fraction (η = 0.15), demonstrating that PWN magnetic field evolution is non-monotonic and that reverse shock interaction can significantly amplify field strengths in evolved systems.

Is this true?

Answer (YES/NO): YES